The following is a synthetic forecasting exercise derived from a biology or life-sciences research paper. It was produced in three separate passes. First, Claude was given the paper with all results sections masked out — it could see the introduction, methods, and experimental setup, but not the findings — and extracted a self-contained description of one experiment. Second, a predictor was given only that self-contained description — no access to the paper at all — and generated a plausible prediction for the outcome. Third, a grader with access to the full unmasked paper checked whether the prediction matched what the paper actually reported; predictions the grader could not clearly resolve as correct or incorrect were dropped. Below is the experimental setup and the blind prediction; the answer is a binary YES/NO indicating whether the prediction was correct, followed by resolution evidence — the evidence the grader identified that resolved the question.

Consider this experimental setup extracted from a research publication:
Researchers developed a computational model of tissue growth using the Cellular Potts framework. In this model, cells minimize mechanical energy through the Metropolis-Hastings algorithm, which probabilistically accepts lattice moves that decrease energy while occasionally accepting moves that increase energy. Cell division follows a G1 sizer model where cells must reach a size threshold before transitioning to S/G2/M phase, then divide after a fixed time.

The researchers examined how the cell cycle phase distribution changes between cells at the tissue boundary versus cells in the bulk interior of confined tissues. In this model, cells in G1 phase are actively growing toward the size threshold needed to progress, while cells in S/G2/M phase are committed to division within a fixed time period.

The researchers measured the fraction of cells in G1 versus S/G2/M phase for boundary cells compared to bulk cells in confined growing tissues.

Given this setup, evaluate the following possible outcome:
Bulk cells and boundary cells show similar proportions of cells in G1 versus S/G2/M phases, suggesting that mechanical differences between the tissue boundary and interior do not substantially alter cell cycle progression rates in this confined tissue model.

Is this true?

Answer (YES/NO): NO